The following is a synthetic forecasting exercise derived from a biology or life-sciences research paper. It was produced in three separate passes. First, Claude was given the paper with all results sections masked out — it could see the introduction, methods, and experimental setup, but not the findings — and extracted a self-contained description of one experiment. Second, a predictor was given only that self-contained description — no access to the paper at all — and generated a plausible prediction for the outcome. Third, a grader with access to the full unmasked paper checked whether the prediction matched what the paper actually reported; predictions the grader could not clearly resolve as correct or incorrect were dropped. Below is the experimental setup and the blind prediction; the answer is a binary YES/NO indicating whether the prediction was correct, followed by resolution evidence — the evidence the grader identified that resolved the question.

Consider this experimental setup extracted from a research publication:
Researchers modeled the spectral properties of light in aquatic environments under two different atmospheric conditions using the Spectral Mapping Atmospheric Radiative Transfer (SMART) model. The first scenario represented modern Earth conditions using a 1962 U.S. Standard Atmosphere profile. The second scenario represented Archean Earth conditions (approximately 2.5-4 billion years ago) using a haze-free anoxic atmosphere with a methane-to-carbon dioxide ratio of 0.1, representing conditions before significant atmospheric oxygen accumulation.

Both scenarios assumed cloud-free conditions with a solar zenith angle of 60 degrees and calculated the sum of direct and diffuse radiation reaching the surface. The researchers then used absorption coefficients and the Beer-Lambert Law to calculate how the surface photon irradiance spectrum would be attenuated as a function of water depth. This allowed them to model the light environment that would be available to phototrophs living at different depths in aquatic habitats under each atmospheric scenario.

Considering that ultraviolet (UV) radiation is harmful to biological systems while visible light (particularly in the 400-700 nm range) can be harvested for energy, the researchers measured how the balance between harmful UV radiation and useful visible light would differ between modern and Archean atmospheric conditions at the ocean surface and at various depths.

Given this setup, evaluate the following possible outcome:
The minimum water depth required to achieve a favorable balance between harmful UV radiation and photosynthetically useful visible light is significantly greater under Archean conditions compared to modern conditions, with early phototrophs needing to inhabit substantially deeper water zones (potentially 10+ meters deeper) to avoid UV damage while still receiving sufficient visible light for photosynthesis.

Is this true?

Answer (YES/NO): YES